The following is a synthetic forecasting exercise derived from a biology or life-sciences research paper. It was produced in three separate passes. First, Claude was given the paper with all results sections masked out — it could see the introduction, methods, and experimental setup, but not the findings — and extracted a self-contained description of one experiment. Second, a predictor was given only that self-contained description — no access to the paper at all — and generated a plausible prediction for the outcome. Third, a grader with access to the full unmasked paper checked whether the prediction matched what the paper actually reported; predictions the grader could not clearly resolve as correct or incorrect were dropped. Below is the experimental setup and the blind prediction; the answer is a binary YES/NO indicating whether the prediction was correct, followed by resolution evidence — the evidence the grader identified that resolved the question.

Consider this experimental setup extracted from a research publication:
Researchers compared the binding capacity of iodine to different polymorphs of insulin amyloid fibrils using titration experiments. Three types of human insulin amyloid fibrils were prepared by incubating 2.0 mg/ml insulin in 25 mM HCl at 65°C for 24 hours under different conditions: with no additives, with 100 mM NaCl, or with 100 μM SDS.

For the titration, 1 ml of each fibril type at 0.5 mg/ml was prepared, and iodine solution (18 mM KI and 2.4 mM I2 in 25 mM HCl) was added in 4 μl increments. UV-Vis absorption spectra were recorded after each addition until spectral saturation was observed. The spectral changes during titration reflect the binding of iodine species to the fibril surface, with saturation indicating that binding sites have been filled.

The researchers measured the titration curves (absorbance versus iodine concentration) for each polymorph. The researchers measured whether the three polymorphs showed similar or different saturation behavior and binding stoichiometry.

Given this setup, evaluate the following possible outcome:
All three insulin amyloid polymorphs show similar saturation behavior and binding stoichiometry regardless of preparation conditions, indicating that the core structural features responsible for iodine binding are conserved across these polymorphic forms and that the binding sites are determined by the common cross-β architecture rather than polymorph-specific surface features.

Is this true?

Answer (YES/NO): NO